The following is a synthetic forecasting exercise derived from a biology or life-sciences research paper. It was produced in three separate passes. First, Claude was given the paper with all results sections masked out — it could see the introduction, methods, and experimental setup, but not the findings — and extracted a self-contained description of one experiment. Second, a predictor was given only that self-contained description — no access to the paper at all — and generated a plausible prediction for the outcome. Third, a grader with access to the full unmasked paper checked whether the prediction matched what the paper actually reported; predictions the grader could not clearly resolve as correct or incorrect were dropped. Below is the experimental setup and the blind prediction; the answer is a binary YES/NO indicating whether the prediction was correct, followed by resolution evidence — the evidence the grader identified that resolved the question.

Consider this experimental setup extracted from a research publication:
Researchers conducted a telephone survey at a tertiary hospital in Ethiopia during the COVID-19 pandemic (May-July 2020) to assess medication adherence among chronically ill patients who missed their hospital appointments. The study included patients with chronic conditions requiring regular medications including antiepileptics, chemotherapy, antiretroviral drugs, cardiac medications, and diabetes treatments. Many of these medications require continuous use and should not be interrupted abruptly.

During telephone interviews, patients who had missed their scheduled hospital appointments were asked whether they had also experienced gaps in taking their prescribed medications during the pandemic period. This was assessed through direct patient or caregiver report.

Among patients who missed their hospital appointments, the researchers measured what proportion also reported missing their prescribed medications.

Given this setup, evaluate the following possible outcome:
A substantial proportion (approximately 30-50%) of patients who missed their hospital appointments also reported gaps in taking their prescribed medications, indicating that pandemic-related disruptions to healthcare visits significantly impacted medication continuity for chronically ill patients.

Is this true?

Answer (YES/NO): NO